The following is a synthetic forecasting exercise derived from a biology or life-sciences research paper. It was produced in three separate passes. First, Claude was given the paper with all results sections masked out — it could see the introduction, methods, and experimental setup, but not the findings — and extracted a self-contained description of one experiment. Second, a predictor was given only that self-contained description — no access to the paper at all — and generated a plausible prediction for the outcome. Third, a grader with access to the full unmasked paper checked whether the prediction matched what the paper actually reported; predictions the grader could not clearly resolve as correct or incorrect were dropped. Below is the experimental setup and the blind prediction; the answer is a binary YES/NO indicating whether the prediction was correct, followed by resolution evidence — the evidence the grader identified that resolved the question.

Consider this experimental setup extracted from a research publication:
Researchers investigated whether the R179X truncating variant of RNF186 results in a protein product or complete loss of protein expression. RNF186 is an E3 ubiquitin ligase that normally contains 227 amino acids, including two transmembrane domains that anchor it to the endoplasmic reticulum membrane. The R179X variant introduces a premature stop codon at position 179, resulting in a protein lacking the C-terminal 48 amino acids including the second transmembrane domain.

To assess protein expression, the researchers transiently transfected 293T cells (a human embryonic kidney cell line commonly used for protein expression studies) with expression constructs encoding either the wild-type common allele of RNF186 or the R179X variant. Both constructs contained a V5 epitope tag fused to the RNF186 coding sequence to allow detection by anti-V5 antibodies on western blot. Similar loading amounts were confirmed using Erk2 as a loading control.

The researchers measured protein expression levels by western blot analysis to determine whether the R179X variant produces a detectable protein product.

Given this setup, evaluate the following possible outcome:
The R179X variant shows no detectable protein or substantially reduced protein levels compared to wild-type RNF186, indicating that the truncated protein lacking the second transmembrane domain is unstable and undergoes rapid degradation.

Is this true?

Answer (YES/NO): NO